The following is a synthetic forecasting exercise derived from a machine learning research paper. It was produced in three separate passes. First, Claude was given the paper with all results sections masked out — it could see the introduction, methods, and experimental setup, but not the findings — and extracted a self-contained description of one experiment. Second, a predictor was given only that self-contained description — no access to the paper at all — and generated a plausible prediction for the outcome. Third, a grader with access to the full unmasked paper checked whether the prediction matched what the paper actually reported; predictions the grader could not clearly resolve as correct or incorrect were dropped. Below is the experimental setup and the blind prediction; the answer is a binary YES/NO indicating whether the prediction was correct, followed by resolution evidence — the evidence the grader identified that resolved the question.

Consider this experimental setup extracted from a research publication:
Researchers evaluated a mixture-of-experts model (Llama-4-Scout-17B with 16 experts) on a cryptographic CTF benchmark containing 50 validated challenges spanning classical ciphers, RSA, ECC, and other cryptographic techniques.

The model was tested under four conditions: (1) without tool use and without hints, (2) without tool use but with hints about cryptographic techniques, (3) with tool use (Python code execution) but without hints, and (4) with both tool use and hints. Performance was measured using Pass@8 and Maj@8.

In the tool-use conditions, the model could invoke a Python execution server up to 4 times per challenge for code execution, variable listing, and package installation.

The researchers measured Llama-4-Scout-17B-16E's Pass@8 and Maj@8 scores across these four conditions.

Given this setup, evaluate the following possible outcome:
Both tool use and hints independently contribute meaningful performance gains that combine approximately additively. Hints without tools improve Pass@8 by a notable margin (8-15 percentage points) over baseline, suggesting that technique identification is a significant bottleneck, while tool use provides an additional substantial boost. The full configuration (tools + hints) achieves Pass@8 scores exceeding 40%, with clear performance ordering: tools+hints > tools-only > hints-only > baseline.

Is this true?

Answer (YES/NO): NO